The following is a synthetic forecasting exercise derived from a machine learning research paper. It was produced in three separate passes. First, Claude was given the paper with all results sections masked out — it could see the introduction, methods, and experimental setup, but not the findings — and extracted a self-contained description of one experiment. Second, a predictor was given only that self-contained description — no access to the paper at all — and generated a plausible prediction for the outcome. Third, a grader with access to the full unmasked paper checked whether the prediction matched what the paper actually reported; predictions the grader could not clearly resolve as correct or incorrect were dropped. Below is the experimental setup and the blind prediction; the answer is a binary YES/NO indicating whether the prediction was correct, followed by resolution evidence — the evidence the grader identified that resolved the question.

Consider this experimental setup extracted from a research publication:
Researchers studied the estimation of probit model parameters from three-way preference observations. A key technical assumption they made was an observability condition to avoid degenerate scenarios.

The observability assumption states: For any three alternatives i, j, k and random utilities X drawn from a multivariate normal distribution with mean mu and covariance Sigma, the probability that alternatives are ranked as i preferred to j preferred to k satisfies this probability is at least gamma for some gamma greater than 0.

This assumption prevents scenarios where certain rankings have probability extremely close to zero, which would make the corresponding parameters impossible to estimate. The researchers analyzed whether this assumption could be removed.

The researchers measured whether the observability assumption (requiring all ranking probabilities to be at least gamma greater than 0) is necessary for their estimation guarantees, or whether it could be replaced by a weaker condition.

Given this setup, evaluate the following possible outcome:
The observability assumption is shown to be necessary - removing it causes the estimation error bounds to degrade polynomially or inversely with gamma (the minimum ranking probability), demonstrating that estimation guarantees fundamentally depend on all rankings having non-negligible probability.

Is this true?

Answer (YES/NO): NO